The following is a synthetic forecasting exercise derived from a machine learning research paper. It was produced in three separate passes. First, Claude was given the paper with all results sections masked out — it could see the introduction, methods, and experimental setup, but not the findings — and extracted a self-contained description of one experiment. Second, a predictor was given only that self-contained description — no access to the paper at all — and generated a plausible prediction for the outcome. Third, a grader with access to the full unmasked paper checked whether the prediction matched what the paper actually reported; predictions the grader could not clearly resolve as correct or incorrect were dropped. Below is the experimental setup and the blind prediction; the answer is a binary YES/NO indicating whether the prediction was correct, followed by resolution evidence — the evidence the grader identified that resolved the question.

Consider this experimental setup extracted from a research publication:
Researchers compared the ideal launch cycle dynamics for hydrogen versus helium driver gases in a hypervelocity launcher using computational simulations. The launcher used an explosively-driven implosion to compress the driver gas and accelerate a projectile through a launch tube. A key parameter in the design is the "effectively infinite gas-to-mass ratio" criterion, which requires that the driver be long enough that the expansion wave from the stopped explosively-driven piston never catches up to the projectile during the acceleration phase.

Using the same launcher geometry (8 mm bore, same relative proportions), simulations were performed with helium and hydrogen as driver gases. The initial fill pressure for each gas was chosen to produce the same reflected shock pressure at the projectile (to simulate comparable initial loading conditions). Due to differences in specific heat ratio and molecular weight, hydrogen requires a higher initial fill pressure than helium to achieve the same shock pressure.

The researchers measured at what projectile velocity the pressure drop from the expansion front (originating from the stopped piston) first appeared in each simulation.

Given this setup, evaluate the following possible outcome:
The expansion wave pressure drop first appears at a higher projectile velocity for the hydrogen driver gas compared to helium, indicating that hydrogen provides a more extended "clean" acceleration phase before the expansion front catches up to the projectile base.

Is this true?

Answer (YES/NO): NO